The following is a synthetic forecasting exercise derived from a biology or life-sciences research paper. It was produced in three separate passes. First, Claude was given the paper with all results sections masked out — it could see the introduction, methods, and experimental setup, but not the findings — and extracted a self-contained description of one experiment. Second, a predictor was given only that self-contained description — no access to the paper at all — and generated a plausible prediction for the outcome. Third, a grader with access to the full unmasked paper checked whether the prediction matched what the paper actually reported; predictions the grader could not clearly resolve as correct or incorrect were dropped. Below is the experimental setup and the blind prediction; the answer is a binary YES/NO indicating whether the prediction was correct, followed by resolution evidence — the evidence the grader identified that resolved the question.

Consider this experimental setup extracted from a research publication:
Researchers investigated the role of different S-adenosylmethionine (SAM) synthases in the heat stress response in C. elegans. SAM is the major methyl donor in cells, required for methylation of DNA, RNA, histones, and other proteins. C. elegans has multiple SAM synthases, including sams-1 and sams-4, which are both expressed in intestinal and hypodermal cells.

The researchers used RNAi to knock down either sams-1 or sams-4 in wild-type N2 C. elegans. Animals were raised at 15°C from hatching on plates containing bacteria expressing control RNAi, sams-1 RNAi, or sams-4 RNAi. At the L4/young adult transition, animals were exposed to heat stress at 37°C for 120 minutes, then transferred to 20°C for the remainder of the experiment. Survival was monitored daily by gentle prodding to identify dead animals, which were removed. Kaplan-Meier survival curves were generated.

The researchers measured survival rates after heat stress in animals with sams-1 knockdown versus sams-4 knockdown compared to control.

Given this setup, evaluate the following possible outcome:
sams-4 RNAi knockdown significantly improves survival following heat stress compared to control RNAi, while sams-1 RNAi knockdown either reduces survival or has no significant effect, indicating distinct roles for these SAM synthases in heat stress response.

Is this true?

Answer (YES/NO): NO